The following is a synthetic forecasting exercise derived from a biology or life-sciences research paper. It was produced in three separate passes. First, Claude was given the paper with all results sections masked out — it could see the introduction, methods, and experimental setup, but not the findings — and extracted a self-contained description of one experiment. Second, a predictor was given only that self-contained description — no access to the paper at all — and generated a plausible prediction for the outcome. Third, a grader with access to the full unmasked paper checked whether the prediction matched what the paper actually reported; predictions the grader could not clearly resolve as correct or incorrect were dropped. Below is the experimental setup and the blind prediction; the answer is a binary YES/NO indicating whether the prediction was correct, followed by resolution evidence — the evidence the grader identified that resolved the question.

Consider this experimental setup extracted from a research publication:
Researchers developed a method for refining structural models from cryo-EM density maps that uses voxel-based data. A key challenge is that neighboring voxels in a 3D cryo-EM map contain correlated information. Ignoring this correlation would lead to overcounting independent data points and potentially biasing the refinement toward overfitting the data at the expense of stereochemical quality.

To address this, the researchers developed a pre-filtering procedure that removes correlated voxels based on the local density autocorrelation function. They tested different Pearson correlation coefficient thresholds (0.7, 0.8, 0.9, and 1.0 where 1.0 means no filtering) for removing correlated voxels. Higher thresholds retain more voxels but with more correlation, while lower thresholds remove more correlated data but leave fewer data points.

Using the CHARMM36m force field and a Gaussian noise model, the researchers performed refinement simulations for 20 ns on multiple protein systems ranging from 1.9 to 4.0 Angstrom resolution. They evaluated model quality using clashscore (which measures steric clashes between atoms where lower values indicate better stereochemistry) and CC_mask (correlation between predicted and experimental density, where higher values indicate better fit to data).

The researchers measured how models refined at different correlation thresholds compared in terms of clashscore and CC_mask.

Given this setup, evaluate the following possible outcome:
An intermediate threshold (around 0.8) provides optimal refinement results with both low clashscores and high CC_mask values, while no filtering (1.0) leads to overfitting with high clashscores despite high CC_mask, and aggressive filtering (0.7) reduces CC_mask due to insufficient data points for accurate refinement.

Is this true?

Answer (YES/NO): YES